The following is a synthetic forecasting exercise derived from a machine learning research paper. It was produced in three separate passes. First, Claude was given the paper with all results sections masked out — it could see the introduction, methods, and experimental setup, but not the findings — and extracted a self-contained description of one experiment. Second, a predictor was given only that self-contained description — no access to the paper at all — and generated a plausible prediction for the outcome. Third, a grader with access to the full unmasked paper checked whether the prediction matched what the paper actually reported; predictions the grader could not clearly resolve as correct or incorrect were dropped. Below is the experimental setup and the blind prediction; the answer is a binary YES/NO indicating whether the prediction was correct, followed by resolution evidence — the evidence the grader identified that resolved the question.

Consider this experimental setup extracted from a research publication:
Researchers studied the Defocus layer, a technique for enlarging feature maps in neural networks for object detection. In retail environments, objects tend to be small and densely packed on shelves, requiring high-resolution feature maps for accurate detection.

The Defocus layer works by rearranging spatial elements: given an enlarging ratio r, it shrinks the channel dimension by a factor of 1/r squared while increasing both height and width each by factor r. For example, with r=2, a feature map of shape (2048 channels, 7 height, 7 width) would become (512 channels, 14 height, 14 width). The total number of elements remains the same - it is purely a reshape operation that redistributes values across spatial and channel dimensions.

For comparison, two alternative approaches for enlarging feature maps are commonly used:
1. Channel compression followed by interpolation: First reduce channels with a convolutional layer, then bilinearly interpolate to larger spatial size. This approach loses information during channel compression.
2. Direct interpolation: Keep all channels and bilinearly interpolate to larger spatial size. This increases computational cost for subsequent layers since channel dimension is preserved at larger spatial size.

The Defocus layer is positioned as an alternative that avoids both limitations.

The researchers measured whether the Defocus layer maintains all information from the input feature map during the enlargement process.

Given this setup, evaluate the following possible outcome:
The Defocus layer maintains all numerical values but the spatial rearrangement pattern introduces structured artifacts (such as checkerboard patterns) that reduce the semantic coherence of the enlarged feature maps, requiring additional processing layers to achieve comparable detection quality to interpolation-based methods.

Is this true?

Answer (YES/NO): NO